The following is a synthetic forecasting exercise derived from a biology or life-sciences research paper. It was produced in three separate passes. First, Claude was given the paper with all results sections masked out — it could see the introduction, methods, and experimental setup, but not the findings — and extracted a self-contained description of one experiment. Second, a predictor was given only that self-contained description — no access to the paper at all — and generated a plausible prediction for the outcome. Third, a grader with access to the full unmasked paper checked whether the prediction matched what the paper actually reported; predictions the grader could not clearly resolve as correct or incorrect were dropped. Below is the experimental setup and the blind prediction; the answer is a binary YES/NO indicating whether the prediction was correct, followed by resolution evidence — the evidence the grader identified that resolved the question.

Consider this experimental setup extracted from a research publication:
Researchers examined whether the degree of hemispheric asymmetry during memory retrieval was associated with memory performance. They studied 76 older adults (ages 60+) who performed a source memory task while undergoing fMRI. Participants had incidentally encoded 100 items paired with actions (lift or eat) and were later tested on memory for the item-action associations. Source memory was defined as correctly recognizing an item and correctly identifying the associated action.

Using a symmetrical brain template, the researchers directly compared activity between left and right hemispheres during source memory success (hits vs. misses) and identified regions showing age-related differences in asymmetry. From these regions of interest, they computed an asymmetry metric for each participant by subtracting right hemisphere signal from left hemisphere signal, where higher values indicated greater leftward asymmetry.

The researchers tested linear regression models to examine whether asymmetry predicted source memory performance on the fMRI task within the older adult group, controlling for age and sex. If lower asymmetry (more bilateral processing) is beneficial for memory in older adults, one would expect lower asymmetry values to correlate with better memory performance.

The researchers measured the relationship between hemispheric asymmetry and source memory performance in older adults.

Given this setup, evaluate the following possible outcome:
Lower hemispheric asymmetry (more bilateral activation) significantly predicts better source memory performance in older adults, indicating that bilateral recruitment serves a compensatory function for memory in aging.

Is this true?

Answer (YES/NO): NO